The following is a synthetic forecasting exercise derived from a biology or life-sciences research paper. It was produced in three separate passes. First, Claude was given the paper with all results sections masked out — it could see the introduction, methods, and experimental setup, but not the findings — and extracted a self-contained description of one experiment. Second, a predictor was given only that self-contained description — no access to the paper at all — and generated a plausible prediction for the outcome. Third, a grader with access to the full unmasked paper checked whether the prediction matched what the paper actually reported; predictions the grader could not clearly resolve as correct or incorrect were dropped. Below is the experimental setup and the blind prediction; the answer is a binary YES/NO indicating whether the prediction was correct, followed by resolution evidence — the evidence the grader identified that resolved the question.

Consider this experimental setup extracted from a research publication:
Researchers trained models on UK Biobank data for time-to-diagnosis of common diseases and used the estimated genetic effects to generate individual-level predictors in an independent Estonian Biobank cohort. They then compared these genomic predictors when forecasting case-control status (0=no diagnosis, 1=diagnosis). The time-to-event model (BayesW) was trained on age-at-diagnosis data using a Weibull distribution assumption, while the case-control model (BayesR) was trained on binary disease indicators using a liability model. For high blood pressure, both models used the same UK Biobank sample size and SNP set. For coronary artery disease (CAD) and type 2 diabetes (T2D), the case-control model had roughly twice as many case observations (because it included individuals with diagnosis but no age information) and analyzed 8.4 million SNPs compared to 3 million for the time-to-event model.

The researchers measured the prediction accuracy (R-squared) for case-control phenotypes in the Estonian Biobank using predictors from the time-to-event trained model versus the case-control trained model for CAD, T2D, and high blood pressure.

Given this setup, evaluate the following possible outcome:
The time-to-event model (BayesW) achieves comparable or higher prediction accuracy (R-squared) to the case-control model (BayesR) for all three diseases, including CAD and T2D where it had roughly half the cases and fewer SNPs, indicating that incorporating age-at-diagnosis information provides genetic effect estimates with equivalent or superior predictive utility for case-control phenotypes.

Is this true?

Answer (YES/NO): YES